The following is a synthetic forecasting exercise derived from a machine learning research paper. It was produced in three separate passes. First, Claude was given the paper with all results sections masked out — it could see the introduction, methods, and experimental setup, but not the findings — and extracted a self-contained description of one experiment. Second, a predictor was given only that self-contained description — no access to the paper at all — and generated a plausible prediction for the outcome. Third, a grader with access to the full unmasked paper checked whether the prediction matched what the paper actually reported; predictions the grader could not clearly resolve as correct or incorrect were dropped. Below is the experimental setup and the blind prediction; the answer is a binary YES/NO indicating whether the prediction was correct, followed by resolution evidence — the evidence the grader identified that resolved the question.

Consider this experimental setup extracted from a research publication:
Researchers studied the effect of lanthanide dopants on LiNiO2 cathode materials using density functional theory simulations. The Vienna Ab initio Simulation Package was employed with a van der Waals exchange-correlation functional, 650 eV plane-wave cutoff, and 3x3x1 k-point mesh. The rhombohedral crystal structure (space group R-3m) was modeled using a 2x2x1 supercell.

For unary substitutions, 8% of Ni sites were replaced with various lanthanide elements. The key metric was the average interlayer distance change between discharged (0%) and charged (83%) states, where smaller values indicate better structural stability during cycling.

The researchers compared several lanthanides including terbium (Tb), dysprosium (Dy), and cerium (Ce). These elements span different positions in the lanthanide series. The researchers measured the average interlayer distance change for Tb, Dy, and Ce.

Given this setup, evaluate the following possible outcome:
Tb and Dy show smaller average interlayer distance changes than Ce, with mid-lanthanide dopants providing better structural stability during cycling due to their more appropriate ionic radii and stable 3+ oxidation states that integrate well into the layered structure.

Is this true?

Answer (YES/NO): YES